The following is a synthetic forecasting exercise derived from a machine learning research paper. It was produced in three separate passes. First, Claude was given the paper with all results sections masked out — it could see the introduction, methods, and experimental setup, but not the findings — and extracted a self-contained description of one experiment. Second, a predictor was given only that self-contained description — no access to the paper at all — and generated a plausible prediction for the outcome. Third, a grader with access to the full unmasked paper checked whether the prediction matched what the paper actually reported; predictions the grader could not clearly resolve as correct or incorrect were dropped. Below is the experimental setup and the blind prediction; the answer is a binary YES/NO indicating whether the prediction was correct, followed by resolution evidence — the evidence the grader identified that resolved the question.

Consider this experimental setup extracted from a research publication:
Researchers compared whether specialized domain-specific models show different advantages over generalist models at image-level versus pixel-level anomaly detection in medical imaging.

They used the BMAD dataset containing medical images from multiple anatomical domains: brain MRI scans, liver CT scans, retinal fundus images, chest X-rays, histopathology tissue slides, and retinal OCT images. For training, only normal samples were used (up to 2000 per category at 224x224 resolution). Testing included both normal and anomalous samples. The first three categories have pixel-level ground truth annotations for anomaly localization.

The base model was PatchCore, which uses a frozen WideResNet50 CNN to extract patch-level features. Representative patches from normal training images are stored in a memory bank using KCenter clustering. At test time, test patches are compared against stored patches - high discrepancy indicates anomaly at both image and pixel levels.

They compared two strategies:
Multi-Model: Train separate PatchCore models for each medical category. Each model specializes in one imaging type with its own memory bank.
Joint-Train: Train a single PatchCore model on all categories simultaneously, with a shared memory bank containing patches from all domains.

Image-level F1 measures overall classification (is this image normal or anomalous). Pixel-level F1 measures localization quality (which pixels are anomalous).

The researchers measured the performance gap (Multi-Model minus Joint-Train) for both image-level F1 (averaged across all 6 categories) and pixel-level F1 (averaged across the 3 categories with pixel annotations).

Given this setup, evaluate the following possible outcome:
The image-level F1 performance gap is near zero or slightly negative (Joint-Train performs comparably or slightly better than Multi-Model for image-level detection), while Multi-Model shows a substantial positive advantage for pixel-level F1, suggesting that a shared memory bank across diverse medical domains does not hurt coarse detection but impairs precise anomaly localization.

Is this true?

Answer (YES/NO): NO